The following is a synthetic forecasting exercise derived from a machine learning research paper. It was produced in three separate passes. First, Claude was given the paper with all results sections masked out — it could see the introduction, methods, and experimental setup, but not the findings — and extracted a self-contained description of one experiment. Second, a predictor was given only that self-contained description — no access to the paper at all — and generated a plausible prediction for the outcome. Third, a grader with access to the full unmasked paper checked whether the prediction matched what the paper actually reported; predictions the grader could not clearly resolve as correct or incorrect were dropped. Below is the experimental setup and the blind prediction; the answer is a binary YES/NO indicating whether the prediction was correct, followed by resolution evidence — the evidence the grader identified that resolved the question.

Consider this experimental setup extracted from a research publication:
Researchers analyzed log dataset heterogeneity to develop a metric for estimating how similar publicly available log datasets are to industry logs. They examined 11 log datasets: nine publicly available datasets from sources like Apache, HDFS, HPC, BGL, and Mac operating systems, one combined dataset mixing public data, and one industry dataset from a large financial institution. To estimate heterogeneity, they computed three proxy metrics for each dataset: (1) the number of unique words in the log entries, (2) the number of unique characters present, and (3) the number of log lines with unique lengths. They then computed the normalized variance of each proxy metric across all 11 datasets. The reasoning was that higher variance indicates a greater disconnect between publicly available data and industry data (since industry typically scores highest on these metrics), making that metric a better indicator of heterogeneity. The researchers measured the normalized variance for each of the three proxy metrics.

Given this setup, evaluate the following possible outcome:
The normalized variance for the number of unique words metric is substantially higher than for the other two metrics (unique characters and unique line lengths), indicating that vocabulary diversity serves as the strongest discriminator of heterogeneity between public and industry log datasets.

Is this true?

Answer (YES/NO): NO